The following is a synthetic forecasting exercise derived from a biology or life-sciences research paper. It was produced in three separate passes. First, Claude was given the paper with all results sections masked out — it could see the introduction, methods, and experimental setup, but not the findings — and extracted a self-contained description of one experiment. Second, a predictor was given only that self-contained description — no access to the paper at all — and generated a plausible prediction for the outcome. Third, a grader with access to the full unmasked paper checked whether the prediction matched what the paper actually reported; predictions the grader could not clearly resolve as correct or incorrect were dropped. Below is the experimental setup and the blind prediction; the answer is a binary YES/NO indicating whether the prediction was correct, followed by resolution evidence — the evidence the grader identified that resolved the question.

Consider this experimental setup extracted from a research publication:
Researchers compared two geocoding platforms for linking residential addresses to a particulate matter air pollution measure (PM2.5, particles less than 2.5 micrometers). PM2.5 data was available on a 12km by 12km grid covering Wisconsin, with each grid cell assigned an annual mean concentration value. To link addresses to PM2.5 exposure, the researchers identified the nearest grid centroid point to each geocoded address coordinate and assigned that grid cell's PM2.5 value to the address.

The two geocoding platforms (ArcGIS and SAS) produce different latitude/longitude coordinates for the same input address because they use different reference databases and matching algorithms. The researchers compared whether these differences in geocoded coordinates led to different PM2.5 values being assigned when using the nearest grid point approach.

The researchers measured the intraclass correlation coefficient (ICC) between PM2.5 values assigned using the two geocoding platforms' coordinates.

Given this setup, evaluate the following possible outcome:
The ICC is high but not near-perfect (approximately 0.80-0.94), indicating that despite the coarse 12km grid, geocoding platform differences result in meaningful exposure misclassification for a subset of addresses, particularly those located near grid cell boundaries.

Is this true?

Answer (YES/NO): NO